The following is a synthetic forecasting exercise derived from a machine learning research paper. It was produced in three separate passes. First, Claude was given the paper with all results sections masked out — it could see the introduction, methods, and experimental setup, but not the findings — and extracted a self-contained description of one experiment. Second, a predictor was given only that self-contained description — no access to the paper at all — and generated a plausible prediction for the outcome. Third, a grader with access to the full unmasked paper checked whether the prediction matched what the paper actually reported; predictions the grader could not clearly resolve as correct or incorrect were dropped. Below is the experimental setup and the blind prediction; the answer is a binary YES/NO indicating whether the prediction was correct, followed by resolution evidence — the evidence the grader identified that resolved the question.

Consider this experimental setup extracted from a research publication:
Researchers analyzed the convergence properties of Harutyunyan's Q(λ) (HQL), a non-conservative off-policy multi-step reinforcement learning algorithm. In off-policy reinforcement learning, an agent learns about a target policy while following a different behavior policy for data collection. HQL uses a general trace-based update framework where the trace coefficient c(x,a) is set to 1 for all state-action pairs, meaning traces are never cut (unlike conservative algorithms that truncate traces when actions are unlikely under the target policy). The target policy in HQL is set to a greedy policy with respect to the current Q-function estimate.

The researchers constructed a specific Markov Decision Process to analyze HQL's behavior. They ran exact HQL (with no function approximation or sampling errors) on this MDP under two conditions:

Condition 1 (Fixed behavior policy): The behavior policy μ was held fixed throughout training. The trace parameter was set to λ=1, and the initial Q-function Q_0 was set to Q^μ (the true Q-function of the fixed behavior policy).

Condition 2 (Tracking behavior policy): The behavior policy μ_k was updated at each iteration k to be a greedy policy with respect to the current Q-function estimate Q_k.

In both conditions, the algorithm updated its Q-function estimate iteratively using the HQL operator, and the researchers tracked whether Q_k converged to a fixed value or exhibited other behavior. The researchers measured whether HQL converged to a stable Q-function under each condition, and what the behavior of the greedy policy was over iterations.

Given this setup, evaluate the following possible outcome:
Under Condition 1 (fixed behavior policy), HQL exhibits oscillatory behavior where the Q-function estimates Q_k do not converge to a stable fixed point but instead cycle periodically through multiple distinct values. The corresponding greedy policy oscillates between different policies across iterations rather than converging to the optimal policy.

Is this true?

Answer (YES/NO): YES